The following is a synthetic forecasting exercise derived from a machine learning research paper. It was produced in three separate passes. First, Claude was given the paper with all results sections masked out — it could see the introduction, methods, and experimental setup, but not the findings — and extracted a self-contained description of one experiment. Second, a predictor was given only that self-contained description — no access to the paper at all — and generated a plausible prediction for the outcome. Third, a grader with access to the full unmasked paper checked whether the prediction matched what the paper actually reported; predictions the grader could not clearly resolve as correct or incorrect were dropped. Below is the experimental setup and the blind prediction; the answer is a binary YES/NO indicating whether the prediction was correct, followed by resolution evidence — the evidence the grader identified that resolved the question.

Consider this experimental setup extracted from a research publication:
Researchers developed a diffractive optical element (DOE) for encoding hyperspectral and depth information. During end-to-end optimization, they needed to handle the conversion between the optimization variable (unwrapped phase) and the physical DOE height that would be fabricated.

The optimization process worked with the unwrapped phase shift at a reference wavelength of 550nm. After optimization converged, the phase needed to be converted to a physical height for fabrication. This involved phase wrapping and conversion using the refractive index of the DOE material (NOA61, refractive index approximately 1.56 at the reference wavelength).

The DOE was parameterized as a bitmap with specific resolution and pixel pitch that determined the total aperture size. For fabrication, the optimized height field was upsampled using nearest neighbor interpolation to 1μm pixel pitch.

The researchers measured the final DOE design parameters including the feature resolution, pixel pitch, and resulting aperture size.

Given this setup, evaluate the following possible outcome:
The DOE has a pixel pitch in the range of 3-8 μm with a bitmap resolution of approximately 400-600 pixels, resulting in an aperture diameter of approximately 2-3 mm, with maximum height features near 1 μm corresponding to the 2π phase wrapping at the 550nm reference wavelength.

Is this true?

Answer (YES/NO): NO